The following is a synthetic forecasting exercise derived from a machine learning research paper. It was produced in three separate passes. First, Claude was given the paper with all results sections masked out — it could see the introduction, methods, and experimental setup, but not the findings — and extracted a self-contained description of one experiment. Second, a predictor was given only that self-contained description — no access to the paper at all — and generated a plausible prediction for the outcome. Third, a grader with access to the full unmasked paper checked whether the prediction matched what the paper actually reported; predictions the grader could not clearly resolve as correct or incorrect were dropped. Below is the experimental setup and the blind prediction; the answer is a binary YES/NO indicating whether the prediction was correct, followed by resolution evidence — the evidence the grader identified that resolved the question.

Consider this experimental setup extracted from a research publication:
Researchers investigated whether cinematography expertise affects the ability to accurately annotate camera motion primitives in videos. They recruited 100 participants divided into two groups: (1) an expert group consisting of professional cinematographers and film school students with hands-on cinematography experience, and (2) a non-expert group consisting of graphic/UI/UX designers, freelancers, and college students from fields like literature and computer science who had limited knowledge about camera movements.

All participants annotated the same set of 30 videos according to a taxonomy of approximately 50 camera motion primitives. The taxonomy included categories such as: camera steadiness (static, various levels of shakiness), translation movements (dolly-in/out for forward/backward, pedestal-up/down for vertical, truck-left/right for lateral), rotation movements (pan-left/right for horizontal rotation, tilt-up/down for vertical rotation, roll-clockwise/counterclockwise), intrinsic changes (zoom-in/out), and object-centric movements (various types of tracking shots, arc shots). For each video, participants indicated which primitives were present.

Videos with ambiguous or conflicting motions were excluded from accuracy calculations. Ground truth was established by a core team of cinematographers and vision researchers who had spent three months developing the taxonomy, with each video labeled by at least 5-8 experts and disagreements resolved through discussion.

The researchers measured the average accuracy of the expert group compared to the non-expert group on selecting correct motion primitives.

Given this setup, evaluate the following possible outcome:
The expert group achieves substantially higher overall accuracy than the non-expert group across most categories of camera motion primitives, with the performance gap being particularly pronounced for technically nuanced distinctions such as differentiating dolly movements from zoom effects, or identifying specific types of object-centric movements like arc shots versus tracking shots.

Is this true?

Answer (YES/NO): NO